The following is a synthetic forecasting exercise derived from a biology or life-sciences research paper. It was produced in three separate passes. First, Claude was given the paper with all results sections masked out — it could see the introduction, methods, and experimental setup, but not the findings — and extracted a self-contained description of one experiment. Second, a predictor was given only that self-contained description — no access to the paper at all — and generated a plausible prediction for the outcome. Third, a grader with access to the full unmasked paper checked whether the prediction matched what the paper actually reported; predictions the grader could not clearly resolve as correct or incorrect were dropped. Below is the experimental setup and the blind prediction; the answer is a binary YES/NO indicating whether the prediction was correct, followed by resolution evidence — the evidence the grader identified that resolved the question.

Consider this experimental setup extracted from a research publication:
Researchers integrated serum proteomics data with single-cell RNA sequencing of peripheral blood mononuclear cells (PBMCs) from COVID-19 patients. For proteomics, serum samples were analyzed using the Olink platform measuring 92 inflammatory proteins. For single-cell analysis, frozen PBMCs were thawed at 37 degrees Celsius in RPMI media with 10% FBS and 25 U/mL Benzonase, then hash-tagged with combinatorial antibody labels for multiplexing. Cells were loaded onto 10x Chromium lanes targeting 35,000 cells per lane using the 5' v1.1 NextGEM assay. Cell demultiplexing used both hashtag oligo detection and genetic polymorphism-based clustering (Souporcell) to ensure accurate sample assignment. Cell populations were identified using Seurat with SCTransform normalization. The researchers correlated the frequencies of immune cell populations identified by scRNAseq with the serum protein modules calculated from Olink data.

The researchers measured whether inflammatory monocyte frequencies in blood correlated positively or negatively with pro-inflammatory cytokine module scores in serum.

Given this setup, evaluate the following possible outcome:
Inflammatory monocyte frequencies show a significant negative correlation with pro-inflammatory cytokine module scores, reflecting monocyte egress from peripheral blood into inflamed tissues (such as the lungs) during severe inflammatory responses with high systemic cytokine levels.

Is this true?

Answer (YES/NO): NO